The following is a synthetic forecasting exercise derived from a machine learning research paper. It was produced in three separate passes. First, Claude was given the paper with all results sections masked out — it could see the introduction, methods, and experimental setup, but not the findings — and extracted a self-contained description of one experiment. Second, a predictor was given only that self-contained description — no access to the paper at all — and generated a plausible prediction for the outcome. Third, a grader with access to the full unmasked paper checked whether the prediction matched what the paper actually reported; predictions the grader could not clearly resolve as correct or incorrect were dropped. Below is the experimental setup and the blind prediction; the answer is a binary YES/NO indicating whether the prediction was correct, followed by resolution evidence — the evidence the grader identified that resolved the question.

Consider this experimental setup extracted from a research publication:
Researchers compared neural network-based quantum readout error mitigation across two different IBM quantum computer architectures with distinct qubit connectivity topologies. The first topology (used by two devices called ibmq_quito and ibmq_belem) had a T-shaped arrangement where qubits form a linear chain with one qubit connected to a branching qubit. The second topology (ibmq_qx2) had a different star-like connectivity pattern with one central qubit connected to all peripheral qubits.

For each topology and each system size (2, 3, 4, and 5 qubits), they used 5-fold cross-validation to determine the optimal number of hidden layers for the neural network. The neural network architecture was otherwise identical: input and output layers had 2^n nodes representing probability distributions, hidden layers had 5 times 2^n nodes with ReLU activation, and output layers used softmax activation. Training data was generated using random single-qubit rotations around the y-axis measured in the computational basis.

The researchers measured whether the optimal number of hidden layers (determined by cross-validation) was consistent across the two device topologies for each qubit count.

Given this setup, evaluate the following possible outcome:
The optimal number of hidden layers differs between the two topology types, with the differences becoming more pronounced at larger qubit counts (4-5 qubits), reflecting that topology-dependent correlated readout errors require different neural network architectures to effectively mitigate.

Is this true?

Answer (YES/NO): NO